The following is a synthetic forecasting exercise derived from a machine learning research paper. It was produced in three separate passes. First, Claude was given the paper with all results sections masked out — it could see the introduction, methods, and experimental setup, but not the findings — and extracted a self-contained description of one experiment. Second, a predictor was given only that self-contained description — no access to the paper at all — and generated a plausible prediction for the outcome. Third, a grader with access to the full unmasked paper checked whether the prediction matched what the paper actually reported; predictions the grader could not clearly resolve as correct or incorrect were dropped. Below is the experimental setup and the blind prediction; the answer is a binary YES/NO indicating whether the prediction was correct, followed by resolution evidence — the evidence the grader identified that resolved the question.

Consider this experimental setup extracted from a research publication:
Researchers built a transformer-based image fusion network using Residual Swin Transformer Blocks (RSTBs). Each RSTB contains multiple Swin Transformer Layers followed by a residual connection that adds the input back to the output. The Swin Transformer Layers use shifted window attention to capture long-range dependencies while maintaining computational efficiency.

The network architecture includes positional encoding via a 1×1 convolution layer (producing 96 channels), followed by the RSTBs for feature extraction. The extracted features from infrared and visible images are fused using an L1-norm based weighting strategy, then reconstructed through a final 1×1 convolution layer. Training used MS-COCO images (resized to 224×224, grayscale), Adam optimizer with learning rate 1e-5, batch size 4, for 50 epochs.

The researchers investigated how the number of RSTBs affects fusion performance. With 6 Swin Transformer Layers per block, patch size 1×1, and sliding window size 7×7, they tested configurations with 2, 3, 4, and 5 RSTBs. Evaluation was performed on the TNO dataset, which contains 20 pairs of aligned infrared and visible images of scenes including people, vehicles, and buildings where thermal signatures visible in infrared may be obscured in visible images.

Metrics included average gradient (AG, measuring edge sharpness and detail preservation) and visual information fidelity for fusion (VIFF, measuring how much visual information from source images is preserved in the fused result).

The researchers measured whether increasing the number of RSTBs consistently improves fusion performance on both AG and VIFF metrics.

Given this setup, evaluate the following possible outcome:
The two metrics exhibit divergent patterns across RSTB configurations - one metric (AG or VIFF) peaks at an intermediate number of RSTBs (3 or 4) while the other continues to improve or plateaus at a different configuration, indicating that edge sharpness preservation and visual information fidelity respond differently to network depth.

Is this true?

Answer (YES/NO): NO